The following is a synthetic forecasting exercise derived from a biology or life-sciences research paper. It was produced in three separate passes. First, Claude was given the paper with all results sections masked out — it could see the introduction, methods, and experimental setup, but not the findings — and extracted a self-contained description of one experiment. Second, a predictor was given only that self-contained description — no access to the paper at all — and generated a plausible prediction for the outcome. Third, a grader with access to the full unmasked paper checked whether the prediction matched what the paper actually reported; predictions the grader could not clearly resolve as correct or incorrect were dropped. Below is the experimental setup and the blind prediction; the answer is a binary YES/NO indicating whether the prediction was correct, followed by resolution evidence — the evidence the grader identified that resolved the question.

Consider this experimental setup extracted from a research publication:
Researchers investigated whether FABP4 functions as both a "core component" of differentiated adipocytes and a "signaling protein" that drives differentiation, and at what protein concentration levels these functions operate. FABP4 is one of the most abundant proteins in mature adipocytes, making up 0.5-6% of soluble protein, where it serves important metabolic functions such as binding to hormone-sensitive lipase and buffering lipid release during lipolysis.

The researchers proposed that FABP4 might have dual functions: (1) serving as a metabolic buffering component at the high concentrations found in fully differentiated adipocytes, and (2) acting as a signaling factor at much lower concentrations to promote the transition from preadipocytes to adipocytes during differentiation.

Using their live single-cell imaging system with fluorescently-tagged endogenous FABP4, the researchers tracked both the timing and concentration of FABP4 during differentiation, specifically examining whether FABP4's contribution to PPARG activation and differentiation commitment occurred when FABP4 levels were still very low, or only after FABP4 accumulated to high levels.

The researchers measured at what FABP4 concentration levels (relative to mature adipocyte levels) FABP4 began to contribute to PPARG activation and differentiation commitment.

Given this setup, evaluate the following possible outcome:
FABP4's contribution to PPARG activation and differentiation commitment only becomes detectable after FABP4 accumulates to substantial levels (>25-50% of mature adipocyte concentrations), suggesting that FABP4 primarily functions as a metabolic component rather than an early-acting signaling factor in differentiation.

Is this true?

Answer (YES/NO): NO